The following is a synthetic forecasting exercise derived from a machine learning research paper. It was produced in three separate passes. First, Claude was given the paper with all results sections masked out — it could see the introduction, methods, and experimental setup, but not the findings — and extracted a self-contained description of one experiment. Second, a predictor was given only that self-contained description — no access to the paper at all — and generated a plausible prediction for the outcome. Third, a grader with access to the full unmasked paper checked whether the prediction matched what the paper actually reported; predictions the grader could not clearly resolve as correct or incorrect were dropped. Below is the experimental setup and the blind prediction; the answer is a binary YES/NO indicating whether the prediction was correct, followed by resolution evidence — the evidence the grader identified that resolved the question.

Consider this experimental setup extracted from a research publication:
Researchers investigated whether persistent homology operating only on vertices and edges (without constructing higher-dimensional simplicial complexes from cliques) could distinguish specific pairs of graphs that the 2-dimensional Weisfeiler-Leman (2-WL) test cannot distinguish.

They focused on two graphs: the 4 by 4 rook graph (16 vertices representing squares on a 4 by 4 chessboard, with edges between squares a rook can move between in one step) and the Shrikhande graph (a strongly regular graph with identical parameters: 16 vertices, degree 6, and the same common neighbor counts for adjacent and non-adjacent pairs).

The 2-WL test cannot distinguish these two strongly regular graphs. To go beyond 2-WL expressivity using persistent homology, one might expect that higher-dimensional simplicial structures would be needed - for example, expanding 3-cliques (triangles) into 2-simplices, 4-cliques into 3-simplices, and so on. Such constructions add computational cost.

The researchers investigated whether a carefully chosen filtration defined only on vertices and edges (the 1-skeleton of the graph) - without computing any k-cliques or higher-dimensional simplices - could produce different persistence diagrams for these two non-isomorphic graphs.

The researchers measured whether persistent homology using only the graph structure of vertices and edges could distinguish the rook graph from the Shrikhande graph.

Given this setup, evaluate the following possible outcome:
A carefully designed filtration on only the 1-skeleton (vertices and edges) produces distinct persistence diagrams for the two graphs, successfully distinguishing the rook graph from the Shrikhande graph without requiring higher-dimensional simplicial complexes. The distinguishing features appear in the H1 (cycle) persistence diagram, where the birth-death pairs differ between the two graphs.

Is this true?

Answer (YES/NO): NO